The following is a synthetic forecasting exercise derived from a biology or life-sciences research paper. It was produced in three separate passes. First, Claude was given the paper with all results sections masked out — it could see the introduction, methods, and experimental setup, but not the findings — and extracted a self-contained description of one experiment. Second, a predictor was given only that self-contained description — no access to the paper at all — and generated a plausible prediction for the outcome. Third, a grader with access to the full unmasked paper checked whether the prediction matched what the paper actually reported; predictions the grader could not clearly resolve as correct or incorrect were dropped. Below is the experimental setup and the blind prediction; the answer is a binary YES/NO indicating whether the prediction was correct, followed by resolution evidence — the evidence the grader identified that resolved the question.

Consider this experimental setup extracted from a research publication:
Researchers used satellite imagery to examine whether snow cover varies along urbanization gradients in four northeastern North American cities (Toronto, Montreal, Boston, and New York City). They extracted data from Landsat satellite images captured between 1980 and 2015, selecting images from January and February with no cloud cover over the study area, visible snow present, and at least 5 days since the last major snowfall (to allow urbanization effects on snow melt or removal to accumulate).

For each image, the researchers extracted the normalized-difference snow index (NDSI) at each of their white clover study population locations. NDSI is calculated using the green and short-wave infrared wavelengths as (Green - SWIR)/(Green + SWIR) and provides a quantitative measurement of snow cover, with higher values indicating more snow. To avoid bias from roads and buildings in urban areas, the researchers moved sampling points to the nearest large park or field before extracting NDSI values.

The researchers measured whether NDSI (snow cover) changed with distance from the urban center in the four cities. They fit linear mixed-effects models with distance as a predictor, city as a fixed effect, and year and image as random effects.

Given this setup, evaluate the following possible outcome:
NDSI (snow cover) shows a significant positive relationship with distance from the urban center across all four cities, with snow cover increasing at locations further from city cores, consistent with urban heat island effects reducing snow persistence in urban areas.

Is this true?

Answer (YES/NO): YES